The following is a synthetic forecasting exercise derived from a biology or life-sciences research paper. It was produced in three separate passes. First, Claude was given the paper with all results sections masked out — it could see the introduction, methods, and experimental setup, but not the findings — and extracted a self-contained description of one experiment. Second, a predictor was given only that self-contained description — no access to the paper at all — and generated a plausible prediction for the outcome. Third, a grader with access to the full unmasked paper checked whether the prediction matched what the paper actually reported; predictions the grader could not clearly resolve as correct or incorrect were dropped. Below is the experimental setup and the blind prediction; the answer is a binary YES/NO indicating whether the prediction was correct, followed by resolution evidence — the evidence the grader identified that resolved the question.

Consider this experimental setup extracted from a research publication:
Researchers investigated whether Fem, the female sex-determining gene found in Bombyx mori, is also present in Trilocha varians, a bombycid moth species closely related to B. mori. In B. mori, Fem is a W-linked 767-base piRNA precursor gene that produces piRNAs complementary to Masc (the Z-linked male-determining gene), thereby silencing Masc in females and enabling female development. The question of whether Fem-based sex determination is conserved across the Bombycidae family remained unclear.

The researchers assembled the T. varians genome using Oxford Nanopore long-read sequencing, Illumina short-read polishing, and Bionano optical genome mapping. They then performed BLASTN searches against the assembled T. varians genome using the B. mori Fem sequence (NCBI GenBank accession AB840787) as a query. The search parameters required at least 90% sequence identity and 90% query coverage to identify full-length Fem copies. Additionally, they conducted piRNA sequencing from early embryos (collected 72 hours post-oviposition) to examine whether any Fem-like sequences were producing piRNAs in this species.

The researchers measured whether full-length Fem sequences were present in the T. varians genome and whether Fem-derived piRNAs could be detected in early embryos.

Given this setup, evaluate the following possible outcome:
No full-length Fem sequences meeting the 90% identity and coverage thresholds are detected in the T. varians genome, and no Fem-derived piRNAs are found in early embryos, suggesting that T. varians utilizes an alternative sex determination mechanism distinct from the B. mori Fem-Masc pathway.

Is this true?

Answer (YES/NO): YES